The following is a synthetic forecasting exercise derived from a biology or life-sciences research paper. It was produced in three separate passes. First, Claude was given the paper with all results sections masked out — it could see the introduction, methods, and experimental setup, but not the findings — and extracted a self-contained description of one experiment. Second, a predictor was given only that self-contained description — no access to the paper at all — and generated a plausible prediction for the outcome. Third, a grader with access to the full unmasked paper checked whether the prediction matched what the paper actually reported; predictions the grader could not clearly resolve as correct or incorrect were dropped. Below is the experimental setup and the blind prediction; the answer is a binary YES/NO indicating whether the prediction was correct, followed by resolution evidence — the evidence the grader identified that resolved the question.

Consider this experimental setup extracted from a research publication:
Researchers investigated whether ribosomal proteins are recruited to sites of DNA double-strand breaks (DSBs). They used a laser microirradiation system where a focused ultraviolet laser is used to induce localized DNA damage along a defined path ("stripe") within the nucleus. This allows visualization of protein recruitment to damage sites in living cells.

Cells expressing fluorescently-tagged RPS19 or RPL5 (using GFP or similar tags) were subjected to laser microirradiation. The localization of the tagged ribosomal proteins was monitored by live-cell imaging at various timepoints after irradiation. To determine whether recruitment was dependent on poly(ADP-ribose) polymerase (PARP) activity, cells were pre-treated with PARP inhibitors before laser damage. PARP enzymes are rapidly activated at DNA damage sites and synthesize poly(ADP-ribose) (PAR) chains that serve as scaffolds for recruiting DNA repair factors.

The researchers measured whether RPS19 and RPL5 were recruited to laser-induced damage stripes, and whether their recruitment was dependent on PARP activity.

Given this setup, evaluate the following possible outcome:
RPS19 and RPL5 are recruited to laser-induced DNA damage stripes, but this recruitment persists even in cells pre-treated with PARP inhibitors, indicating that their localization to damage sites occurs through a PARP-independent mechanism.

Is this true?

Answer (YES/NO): NO